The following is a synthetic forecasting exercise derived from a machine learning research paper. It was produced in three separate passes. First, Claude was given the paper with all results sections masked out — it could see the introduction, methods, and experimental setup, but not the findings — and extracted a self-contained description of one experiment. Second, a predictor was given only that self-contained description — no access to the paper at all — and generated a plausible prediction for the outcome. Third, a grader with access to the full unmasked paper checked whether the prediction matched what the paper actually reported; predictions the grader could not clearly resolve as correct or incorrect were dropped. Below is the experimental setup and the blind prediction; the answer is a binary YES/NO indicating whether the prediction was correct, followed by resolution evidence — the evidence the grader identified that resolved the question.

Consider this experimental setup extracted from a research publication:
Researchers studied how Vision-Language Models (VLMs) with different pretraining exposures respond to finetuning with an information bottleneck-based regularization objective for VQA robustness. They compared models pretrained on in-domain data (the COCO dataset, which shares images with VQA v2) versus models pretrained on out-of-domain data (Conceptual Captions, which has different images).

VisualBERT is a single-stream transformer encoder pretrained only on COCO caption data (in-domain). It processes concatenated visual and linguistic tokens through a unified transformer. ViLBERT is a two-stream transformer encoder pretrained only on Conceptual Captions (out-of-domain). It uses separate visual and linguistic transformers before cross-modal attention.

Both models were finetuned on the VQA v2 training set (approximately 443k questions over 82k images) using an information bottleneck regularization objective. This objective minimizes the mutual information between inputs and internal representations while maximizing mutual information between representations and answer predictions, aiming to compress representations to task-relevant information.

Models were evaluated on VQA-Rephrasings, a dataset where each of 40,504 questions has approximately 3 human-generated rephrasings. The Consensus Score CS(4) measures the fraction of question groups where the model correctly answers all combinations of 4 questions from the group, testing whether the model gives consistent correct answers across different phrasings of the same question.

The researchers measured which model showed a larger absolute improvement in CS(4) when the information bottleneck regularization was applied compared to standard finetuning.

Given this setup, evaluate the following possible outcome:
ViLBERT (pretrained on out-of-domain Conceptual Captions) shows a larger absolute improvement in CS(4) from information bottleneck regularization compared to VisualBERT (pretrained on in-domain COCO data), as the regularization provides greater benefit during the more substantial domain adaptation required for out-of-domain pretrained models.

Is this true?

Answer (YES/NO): YES